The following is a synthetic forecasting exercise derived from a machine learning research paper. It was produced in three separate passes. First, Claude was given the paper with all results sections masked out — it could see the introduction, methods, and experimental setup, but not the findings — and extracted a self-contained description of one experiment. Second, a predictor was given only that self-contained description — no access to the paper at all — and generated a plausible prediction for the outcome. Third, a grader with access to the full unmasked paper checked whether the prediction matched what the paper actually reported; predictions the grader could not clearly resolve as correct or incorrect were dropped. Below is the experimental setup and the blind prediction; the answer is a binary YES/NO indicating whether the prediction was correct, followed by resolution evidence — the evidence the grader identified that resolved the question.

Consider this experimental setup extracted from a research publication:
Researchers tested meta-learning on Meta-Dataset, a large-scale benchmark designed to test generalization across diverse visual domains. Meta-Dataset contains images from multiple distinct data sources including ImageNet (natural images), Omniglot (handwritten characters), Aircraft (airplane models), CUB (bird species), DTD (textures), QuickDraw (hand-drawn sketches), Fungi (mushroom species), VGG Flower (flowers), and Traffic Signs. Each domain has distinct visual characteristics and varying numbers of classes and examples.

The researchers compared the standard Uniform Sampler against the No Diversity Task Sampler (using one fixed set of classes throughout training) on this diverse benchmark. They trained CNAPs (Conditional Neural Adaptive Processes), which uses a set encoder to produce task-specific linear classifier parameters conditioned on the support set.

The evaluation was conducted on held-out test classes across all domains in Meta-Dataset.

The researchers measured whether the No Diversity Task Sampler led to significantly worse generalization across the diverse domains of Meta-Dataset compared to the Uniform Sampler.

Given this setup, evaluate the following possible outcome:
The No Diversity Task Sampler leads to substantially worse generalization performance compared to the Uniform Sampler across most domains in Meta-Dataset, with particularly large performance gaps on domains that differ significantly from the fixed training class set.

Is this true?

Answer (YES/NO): NO